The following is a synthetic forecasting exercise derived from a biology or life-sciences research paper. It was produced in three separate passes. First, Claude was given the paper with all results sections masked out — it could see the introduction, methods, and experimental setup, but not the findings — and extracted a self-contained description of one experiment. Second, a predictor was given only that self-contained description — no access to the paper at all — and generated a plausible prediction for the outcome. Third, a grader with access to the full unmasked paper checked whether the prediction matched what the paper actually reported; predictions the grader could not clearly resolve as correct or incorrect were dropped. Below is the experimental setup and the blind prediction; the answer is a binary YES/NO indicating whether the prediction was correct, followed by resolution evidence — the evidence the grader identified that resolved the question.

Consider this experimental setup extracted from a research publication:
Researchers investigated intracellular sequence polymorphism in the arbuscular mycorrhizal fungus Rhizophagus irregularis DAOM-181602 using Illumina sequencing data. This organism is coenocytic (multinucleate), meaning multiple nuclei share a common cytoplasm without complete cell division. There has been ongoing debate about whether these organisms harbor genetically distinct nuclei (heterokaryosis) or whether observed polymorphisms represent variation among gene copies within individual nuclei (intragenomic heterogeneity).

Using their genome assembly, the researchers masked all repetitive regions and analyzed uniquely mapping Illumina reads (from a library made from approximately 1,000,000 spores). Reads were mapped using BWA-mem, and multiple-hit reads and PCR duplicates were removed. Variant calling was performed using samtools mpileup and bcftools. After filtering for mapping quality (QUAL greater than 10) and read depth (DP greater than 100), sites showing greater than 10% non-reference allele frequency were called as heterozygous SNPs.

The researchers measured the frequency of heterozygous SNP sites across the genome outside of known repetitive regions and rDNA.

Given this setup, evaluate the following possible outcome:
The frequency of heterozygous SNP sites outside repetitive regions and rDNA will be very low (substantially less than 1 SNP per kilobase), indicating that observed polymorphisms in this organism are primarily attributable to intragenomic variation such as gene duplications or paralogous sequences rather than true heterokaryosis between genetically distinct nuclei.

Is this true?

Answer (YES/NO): NO